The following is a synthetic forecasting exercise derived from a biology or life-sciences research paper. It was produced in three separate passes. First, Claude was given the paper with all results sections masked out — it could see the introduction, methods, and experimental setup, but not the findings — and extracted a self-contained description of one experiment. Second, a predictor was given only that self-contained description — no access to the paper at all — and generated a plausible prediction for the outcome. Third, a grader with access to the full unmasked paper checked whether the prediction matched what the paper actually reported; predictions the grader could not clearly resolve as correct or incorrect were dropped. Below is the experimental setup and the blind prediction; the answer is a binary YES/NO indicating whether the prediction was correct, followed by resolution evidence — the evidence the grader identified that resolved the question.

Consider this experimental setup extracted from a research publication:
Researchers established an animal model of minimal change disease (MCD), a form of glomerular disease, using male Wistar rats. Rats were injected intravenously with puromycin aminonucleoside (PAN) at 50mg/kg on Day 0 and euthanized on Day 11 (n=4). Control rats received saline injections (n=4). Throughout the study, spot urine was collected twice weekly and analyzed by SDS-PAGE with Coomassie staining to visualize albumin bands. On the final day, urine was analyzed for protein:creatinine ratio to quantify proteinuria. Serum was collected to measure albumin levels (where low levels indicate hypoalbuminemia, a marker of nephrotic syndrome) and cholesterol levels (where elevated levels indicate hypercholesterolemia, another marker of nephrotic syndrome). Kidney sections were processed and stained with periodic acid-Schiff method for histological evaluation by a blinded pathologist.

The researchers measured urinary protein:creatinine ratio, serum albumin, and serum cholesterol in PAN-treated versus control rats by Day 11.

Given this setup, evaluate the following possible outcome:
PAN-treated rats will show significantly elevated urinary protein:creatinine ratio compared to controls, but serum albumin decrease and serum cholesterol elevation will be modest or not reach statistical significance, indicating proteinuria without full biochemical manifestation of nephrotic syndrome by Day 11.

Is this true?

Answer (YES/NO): NO